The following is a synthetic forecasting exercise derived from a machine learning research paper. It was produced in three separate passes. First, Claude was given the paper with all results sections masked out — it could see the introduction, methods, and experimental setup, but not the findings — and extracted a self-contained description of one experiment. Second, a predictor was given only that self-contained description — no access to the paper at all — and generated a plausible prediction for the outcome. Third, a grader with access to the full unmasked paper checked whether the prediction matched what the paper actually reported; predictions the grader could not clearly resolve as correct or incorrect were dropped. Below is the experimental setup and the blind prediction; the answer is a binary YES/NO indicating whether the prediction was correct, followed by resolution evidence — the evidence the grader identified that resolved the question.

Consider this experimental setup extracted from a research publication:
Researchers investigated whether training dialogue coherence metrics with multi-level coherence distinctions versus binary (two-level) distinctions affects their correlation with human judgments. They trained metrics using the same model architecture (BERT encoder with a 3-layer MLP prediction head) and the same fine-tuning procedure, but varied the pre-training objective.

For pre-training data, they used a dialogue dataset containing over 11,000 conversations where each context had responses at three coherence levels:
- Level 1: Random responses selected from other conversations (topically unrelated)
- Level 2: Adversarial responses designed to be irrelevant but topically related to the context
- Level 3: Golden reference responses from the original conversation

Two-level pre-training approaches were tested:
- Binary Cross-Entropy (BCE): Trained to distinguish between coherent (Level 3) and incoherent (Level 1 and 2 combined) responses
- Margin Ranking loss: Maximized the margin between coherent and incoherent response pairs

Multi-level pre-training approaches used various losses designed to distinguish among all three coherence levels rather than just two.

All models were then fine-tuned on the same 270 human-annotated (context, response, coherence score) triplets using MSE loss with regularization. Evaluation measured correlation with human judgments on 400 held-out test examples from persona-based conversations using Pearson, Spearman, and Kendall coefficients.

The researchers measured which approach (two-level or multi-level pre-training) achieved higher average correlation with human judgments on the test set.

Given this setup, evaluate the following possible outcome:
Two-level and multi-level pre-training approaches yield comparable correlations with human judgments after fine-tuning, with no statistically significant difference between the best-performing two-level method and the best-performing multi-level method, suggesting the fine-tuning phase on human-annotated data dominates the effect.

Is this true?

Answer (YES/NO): NO